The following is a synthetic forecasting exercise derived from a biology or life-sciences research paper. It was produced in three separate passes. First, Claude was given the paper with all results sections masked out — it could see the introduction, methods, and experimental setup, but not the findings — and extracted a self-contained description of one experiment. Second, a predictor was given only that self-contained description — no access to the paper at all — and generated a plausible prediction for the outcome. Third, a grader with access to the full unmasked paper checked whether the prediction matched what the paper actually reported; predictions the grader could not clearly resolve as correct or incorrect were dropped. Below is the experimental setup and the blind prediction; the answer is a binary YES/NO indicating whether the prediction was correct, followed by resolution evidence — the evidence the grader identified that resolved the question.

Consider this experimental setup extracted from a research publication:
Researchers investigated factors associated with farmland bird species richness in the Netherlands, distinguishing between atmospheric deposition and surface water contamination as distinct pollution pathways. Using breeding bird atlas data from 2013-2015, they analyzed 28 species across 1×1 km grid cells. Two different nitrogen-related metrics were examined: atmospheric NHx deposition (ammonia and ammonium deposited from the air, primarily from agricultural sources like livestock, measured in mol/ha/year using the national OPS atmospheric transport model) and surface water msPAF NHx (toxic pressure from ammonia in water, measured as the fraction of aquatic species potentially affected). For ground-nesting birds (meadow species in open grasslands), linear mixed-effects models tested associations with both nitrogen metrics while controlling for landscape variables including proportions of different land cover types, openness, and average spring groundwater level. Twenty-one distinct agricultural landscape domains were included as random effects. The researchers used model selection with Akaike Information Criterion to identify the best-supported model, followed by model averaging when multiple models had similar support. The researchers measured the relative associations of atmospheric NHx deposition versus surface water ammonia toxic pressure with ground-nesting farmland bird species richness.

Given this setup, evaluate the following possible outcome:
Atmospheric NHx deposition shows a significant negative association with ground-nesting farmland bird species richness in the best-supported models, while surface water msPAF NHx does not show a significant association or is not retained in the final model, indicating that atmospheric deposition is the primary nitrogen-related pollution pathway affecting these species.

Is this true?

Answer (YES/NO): NO